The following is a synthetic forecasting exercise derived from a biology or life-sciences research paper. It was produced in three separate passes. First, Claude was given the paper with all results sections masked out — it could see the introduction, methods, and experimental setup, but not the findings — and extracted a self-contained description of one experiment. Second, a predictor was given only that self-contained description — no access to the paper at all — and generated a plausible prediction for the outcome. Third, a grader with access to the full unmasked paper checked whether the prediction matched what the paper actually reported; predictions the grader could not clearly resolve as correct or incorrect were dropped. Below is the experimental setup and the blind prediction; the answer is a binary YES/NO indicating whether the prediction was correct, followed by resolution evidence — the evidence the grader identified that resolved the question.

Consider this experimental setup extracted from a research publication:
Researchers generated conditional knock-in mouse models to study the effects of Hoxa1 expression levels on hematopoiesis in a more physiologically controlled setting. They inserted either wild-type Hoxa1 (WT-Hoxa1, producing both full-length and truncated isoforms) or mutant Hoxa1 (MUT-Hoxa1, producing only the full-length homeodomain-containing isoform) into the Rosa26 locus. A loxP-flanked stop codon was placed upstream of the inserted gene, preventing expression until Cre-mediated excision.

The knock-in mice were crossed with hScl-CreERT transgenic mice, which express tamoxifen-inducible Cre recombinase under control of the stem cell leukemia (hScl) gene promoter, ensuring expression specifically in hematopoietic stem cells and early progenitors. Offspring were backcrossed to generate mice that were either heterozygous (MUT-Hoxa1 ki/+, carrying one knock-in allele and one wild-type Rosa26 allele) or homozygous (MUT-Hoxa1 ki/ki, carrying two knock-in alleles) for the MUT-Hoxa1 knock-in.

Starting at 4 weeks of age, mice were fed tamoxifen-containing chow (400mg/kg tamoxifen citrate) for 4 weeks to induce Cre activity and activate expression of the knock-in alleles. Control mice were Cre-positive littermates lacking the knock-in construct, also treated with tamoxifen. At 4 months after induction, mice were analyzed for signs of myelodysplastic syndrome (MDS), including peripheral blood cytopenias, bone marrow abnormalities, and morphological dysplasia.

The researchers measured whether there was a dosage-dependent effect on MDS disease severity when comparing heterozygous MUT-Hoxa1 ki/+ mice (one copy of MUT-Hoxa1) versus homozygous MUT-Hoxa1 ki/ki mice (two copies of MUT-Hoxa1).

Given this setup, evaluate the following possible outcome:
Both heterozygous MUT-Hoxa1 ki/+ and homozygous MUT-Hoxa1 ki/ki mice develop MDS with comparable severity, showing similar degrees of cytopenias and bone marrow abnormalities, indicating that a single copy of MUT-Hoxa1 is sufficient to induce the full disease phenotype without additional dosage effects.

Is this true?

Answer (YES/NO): NO